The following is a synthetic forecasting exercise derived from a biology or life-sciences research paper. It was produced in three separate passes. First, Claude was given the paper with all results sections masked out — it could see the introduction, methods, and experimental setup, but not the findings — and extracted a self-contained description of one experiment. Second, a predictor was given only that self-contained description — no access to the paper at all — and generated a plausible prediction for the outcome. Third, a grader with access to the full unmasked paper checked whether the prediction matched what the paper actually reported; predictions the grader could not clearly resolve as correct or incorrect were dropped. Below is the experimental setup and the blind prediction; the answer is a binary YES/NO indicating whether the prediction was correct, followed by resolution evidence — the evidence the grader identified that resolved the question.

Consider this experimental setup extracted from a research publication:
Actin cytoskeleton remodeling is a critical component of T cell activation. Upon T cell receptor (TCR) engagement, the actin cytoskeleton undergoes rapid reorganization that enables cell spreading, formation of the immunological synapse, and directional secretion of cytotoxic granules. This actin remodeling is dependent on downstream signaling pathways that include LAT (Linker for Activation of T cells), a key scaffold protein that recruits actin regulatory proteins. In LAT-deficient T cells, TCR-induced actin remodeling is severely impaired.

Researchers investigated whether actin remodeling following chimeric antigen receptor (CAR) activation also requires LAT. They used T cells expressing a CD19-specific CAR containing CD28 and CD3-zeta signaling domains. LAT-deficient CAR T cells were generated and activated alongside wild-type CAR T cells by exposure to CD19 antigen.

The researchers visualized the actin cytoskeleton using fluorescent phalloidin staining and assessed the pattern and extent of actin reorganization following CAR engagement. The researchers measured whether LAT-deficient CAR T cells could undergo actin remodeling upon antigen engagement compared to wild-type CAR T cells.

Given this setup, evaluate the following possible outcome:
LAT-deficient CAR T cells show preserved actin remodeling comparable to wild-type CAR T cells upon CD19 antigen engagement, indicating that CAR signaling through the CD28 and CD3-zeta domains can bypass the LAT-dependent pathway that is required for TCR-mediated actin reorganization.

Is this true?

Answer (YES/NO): YES